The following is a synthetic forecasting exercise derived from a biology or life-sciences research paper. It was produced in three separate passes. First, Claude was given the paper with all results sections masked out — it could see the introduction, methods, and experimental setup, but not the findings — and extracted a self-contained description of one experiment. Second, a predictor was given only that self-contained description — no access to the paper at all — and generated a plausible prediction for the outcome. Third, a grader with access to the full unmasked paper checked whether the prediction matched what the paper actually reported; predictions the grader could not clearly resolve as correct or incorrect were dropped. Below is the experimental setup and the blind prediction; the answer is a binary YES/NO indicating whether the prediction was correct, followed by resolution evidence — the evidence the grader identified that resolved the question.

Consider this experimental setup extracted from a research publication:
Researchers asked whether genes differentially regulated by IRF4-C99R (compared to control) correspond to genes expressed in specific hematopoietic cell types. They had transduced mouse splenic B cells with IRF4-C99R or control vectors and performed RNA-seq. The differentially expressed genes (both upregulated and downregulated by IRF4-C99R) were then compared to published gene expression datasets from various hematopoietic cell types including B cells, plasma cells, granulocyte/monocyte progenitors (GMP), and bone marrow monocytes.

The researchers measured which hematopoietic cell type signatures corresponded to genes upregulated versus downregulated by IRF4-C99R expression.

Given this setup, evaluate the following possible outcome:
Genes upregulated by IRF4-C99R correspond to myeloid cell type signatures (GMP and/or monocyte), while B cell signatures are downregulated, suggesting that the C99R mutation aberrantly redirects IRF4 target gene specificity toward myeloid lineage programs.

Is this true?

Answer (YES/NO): NO